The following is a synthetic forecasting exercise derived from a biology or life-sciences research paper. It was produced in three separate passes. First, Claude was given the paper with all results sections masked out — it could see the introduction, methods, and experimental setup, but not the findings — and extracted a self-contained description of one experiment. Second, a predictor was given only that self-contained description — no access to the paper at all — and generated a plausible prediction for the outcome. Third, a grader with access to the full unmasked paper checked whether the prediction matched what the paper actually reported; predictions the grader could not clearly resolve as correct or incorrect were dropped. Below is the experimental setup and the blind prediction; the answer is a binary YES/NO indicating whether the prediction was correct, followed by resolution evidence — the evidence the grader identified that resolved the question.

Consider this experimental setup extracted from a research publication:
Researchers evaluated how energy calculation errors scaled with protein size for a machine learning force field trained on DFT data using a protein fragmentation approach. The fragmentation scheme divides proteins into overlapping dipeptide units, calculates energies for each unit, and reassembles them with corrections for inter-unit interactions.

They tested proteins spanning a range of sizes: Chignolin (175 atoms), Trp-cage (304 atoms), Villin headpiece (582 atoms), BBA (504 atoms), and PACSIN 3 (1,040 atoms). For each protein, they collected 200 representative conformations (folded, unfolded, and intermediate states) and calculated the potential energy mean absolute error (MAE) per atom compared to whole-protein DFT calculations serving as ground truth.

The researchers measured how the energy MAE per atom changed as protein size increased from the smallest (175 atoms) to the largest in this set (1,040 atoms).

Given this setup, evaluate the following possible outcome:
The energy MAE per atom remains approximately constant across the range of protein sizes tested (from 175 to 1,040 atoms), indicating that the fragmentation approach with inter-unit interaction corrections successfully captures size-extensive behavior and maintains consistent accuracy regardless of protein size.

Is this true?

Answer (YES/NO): NO